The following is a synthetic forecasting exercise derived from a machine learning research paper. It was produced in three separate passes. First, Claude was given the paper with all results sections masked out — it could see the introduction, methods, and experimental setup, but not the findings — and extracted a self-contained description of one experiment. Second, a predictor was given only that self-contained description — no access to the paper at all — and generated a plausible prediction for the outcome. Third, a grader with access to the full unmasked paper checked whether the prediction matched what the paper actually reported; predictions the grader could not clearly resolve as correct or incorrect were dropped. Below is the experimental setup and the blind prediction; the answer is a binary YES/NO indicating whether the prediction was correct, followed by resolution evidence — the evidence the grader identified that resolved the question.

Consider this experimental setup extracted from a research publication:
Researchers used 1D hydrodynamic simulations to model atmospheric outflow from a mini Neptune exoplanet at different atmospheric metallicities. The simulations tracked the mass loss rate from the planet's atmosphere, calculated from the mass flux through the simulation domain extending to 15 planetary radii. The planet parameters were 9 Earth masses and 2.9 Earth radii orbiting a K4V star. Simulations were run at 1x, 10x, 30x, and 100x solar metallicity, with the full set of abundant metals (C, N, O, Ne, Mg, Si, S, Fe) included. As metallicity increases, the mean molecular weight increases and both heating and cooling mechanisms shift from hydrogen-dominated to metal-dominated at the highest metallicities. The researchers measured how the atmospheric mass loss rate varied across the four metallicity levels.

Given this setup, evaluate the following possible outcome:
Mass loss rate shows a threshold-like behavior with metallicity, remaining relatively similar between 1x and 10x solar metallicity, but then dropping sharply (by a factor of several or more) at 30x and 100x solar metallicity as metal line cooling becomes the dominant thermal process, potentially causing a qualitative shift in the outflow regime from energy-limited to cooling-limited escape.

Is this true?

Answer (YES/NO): NO